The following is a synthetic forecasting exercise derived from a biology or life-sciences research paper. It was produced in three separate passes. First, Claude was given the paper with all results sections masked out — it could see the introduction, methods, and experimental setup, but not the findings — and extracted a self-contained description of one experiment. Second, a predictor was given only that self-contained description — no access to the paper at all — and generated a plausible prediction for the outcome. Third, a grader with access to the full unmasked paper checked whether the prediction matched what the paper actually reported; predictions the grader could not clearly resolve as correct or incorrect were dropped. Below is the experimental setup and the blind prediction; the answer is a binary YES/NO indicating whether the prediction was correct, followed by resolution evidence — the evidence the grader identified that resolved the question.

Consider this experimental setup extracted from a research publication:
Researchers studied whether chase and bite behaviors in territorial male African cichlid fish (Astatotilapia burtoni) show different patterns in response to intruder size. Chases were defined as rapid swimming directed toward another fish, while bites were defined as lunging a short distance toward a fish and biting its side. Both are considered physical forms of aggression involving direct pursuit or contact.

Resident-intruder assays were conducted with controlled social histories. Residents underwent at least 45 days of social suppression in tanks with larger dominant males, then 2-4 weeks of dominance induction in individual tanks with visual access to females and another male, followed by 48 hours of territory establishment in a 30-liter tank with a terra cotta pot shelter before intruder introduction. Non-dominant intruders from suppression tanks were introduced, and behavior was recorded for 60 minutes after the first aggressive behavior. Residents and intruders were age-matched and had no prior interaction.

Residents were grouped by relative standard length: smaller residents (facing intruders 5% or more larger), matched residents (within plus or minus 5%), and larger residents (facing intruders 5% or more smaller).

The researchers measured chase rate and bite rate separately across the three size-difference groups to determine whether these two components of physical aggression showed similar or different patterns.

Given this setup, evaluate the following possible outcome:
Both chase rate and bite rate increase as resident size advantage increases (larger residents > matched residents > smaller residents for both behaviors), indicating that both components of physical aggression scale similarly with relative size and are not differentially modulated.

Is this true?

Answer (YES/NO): NO